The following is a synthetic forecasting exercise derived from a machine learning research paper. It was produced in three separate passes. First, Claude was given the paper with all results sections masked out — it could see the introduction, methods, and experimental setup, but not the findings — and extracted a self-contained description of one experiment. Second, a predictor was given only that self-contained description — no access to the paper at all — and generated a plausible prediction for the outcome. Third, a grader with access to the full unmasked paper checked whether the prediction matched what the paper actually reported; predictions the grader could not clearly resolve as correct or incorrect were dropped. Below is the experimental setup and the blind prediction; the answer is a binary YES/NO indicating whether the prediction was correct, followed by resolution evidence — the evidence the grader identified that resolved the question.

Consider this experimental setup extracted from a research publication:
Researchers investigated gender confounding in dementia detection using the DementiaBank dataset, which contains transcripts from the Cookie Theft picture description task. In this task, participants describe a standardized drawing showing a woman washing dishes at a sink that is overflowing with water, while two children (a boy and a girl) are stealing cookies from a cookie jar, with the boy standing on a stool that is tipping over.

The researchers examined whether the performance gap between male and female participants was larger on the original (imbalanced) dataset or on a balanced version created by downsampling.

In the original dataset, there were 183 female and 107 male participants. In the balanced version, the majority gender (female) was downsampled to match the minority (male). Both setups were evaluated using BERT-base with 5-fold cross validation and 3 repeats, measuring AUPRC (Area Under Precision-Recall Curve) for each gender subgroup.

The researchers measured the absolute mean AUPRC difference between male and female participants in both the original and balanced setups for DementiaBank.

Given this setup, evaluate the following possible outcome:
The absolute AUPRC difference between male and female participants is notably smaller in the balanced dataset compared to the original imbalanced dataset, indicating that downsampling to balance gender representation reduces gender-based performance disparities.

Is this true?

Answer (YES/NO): NO